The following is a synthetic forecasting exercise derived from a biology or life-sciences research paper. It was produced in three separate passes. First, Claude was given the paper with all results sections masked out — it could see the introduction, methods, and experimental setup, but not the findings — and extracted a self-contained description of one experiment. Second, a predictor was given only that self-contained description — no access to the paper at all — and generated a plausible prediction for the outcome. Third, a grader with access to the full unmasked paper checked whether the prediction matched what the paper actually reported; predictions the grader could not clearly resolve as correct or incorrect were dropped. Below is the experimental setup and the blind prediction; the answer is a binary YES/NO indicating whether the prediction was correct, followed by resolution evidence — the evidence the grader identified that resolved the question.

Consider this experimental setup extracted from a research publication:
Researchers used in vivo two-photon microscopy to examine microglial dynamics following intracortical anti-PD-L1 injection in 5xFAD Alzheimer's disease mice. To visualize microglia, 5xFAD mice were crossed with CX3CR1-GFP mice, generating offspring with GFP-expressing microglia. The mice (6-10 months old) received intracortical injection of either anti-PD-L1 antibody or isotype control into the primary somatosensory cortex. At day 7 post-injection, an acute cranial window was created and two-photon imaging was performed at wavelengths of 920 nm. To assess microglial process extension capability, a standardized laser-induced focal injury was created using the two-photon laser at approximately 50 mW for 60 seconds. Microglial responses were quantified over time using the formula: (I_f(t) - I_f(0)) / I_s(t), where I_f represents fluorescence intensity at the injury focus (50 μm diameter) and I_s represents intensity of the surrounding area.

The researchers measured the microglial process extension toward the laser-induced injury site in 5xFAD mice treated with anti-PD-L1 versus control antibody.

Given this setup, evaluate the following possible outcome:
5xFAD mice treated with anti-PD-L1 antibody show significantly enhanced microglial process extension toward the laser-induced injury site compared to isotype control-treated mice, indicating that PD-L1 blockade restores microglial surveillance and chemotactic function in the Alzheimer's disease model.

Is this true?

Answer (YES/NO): YES